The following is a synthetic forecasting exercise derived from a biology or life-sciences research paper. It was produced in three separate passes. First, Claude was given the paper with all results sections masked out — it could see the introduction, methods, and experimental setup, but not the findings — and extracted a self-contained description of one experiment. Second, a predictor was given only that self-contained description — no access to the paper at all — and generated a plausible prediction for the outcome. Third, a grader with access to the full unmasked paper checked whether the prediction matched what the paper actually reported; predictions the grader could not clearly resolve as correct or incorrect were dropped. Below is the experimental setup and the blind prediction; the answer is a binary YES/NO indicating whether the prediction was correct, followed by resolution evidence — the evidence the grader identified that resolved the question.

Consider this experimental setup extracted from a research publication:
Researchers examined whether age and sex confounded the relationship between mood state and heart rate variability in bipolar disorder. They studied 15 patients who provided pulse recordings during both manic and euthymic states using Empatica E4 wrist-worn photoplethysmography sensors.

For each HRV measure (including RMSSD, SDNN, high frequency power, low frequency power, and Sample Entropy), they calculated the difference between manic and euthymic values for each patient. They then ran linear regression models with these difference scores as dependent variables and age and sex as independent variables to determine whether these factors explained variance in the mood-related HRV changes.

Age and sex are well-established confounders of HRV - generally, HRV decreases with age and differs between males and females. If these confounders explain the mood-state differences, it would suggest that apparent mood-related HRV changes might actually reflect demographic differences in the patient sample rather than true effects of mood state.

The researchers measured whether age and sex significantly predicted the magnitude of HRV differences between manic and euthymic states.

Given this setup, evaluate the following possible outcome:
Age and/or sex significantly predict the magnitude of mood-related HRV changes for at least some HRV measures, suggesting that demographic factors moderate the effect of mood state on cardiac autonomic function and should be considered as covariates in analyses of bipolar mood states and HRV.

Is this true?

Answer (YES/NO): NO